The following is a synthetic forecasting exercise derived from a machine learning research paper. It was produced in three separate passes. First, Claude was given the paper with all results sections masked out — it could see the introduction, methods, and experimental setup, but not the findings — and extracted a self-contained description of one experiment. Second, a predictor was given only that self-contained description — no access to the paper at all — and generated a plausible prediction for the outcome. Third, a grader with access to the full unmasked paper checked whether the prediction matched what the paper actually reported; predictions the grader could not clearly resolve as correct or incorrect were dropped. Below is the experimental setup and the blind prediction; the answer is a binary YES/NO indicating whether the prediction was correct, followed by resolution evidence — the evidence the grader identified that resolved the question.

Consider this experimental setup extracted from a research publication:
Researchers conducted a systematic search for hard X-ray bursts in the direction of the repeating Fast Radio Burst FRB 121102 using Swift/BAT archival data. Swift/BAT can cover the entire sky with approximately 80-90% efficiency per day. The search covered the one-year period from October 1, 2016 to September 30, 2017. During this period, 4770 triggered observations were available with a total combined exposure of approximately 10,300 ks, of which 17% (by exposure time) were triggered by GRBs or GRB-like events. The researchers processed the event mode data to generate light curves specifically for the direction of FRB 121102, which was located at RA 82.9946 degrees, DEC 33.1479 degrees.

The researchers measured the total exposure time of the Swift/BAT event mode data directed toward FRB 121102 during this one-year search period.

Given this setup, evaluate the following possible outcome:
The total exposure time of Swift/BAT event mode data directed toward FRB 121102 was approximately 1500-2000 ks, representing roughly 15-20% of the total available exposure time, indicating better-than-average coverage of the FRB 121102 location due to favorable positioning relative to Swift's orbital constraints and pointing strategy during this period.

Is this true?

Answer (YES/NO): NO